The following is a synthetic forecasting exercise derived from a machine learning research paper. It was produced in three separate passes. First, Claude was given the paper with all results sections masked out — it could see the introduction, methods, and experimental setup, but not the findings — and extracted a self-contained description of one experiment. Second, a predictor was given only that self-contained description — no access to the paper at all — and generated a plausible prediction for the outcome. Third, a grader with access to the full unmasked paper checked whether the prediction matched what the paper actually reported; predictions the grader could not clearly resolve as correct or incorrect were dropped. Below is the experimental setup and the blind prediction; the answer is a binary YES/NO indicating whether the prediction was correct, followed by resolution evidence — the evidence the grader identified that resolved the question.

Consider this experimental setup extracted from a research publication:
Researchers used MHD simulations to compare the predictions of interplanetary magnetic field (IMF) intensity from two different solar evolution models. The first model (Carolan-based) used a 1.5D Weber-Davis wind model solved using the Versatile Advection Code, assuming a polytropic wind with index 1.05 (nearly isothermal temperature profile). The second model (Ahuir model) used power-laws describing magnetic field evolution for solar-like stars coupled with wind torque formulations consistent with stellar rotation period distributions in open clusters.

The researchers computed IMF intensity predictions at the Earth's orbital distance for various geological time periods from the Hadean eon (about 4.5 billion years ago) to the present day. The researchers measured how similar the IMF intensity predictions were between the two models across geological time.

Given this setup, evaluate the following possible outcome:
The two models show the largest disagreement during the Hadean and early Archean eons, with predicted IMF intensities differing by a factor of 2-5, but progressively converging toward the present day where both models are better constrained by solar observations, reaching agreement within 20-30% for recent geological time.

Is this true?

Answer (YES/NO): NO